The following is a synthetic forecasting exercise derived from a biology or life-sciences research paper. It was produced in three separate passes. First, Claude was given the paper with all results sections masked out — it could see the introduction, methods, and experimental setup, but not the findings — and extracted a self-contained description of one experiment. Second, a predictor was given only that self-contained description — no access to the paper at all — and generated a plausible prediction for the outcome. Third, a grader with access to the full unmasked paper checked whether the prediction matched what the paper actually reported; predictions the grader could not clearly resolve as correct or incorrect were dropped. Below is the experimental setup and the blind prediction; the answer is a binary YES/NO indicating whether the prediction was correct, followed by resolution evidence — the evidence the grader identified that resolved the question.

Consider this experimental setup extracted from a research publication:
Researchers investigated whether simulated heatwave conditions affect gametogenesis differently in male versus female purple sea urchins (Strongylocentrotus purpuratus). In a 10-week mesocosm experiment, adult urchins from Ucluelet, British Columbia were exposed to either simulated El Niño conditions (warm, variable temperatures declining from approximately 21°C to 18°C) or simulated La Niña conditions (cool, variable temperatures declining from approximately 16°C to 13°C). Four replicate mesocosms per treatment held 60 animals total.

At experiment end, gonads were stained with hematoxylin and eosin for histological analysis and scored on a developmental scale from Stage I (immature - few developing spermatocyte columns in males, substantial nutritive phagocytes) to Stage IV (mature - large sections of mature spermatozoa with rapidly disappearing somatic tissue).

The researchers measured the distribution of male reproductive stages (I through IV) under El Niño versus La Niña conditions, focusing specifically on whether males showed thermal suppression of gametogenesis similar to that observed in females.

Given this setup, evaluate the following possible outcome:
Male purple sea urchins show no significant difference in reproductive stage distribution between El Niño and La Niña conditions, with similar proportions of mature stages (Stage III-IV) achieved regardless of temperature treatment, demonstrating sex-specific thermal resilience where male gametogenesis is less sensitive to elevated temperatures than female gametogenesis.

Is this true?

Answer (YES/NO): NO